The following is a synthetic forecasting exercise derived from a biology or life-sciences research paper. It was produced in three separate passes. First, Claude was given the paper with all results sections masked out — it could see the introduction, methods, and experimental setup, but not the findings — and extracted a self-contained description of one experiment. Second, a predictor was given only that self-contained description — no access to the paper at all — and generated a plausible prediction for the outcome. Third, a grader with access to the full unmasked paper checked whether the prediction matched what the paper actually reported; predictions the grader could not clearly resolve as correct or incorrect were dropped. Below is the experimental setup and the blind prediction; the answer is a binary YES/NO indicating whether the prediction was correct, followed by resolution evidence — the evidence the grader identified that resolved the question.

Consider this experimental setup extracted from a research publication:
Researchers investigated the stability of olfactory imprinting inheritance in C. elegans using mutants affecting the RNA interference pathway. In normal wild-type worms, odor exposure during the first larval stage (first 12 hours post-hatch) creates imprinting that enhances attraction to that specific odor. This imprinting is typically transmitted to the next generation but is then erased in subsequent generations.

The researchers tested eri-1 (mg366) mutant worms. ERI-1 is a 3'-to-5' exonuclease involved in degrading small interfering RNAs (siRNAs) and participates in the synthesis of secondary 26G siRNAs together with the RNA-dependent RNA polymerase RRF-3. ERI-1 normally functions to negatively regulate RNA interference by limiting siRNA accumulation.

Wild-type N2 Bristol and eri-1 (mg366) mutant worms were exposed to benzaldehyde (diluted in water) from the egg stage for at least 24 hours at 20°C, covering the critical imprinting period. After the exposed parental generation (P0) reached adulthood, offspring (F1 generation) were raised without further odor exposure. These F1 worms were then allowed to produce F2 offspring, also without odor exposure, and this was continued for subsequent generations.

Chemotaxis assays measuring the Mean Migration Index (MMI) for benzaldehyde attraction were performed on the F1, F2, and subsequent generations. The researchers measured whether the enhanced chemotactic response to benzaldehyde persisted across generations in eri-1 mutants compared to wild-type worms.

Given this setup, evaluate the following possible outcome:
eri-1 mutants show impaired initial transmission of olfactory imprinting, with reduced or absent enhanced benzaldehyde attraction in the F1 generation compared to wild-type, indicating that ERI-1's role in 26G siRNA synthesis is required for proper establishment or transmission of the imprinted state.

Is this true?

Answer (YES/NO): NO